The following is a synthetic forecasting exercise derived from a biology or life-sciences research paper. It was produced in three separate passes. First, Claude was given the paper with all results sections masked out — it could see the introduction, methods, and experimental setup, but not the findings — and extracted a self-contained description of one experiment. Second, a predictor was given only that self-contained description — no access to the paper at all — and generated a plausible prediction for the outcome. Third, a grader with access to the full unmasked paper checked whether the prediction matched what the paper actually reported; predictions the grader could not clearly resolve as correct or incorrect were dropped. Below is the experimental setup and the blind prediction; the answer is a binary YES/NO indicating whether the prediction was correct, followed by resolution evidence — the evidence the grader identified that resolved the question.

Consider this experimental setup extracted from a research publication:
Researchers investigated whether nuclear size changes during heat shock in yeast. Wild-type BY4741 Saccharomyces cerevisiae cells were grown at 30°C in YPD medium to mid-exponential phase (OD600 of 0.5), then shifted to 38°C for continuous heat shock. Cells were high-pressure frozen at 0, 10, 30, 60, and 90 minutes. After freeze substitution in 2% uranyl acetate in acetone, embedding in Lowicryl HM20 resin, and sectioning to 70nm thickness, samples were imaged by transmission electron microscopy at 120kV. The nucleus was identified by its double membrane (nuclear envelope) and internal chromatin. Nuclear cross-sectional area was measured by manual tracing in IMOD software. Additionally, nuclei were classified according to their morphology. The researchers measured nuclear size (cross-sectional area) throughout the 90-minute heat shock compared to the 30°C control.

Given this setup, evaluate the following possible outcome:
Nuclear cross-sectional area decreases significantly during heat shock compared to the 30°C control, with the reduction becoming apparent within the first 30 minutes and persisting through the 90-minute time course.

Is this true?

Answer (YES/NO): NO